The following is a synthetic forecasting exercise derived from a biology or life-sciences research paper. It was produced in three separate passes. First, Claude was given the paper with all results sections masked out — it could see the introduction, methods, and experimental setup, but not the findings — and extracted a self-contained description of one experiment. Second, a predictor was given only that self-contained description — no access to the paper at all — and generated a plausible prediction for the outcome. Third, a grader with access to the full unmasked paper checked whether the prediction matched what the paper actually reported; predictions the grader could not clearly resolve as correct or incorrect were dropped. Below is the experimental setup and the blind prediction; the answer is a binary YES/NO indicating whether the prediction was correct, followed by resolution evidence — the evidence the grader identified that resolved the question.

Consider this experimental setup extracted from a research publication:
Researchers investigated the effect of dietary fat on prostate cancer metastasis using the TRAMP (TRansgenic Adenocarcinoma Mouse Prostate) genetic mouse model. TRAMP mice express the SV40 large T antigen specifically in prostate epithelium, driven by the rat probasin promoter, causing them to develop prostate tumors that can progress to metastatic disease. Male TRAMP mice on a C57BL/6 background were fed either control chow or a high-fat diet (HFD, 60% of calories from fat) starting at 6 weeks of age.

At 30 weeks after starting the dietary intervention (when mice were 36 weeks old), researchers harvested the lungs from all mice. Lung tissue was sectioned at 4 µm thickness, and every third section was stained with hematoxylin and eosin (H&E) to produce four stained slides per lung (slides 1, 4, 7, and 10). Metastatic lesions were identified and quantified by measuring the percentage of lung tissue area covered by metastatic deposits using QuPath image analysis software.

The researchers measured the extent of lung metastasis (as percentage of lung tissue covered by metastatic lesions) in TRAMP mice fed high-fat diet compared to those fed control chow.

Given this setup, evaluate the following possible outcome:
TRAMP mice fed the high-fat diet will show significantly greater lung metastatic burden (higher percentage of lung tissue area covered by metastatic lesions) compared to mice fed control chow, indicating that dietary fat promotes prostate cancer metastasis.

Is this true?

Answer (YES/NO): YES